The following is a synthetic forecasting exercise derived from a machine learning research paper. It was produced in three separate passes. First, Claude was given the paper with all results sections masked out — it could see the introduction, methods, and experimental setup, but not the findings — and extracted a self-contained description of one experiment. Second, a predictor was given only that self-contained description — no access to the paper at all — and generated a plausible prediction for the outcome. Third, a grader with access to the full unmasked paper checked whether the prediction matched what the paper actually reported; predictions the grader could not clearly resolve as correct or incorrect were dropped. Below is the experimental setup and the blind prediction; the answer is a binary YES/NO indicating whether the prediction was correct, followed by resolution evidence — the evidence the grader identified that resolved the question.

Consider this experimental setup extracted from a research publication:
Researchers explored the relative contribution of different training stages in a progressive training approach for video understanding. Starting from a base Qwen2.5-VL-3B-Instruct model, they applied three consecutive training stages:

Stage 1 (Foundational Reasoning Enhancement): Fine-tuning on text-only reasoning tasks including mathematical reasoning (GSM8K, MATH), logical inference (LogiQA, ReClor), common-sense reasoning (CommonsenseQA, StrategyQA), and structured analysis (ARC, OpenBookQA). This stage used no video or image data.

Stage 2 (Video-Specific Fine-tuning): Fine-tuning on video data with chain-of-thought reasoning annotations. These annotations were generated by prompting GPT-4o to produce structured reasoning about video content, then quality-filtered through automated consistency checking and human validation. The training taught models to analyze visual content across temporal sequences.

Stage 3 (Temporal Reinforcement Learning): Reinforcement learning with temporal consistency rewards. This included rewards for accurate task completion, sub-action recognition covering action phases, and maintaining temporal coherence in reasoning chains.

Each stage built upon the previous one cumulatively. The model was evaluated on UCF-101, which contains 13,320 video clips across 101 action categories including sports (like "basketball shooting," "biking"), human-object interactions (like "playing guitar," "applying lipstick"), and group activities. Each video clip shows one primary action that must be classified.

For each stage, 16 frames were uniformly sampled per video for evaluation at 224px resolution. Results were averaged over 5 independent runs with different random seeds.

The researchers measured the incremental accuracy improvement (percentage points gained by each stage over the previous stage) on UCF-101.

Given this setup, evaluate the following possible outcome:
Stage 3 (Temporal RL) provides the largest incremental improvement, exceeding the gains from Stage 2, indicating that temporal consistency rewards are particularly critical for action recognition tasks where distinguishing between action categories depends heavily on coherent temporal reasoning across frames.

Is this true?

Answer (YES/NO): YES